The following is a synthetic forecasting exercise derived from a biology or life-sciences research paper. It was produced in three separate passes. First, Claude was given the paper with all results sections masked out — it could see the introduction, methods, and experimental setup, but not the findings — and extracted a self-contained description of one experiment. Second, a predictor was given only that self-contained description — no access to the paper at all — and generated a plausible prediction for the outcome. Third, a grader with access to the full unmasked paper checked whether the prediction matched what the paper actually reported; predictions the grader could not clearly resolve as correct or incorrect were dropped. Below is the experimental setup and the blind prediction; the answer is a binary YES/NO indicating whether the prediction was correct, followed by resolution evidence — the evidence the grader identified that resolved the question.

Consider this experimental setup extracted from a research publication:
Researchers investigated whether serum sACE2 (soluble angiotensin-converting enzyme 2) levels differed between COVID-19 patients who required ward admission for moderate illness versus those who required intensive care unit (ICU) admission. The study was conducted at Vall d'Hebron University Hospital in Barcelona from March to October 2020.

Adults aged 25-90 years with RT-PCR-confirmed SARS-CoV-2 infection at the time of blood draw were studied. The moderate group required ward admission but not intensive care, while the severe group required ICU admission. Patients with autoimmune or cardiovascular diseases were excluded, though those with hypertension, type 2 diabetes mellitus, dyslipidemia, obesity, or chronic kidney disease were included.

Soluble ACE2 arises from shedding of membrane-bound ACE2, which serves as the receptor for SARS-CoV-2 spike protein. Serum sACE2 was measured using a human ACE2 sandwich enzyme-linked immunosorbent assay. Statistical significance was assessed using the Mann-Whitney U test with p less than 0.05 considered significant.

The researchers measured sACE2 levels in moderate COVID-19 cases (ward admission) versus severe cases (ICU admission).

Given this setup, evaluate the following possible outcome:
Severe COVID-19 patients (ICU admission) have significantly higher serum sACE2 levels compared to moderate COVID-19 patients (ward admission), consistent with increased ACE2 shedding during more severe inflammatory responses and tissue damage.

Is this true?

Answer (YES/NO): NO